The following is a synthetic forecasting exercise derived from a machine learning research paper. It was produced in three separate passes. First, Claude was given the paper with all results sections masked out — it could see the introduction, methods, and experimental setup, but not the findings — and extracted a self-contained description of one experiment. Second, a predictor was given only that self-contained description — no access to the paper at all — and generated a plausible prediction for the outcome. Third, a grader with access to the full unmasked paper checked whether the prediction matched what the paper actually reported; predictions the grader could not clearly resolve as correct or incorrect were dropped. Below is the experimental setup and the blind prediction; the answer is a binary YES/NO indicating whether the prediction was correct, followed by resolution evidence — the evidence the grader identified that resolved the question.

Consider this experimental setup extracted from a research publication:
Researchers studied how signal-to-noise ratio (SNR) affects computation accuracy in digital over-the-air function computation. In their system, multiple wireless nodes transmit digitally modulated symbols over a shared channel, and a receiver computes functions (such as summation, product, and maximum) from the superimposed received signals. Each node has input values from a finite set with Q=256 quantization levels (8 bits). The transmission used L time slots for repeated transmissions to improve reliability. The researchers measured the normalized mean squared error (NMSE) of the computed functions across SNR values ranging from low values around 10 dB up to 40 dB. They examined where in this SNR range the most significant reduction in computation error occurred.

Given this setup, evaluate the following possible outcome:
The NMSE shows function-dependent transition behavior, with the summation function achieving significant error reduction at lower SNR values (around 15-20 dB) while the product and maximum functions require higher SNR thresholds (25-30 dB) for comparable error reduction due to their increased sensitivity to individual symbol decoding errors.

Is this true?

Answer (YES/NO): NO